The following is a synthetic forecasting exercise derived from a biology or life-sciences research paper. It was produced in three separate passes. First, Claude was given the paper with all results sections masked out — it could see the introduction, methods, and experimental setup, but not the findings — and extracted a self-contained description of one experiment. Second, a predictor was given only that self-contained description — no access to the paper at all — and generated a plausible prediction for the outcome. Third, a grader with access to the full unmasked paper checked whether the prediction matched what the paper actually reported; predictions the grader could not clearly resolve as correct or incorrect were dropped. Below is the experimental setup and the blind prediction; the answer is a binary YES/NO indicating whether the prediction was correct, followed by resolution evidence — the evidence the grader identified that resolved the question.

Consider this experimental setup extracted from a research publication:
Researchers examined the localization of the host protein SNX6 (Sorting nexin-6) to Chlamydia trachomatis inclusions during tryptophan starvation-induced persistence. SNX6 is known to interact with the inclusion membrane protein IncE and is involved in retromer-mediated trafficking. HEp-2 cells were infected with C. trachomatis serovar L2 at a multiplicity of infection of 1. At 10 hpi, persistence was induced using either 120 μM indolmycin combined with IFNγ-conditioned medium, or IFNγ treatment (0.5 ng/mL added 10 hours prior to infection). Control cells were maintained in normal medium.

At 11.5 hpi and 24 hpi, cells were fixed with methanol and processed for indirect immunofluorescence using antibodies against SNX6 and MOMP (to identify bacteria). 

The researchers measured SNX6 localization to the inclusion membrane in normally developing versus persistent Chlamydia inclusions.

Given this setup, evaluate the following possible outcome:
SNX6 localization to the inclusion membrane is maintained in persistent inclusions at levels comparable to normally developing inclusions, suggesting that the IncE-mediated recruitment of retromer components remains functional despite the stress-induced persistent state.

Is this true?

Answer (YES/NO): YES